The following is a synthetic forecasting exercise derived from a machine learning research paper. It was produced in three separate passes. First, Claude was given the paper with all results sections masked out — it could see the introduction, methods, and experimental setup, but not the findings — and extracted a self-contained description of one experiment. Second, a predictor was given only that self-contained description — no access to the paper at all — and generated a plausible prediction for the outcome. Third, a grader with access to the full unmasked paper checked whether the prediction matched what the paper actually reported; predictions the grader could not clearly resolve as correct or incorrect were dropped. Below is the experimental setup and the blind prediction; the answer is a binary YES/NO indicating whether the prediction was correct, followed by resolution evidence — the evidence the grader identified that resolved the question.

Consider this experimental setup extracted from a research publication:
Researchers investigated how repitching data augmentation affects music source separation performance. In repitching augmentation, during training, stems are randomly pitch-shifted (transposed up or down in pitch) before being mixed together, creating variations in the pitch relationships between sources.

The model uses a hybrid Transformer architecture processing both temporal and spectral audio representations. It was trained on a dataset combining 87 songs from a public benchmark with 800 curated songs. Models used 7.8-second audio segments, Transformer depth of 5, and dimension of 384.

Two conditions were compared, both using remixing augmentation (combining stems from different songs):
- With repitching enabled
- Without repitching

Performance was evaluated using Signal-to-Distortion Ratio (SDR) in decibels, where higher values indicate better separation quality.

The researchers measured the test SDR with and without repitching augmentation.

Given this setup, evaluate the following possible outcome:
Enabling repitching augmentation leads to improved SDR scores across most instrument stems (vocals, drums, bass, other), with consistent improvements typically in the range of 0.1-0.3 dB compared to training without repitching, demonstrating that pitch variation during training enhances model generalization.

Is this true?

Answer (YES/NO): NO